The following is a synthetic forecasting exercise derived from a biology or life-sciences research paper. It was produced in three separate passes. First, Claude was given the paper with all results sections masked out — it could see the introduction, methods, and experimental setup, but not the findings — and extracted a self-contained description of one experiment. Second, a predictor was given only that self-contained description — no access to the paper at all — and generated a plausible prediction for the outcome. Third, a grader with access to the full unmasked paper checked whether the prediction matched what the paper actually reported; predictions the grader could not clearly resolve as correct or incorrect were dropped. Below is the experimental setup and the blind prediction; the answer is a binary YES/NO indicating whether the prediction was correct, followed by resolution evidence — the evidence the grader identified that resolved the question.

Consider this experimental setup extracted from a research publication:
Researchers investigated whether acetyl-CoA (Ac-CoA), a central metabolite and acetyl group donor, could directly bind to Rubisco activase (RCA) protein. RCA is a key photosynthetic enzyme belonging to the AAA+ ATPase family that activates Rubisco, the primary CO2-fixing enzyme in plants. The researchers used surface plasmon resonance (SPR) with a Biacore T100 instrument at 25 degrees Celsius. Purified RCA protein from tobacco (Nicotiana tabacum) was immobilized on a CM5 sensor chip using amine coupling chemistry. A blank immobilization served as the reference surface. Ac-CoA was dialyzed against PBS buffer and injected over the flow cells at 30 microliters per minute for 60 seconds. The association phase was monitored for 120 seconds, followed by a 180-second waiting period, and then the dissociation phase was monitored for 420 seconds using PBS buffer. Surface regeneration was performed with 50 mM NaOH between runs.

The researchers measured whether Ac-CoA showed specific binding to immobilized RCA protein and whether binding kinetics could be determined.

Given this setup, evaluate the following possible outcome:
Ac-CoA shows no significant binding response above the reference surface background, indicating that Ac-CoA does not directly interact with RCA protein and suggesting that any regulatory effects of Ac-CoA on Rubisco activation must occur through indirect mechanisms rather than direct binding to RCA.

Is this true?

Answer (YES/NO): NO